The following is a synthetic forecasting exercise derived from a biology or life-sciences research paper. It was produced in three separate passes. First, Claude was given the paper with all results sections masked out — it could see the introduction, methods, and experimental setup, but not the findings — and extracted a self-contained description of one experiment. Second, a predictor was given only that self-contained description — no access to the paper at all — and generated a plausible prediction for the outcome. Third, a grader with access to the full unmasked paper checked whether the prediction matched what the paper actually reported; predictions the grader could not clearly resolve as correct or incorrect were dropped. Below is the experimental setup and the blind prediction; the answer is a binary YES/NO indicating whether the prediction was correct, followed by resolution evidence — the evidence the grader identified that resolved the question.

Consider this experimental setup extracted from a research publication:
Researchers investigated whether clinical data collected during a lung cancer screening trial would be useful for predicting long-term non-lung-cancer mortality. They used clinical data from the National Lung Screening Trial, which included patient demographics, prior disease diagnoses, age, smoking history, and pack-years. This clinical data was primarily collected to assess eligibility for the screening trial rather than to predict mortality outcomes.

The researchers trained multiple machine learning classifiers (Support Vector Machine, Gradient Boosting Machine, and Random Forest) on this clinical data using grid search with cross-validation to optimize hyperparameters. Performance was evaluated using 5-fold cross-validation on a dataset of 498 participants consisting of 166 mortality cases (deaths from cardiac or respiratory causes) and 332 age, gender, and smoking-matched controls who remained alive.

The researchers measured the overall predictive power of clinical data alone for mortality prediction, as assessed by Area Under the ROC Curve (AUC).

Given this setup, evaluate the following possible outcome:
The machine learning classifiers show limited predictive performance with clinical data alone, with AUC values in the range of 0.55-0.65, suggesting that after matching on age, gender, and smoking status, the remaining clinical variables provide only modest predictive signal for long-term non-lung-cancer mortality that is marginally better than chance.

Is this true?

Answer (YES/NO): YES